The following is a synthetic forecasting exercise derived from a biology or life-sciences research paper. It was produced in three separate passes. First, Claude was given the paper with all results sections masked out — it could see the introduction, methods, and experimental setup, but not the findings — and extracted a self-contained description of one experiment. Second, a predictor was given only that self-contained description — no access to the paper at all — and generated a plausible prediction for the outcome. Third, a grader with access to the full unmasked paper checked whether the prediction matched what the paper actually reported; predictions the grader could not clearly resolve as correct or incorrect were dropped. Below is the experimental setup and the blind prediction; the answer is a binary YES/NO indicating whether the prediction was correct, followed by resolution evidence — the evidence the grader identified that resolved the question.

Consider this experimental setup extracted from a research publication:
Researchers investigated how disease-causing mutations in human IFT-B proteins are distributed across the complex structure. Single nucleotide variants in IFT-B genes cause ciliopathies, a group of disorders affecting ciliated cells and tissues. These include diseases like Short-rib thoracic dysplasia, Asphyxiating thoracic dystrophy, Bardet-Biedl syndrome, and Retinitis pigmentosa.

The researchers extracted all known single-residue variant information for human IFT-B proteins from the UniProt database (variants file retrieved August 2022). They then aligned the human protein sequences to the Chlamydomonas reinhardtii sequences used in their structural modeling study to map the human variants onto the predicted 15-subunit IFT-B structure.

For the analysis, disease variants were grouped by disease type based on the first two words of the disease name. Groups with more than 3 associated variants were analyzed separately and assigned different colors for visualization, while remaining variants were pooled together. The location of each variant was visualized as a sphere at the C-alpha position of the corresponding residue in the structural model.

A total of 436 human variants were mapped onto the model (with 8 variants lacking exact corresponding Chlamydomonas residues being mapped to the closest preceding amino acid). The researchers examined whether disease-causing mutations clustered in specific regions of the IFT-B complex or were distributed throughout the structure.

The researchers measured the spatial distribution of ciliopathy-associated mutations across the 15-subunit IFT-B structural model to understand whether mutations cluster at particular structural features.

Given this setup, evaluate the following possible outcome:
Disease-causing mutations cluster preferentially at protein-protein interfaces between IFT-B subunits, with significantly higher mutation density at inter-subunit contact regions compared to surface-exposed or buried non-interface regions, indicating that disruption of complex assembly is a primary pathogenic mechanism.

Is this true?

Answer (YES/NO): NO